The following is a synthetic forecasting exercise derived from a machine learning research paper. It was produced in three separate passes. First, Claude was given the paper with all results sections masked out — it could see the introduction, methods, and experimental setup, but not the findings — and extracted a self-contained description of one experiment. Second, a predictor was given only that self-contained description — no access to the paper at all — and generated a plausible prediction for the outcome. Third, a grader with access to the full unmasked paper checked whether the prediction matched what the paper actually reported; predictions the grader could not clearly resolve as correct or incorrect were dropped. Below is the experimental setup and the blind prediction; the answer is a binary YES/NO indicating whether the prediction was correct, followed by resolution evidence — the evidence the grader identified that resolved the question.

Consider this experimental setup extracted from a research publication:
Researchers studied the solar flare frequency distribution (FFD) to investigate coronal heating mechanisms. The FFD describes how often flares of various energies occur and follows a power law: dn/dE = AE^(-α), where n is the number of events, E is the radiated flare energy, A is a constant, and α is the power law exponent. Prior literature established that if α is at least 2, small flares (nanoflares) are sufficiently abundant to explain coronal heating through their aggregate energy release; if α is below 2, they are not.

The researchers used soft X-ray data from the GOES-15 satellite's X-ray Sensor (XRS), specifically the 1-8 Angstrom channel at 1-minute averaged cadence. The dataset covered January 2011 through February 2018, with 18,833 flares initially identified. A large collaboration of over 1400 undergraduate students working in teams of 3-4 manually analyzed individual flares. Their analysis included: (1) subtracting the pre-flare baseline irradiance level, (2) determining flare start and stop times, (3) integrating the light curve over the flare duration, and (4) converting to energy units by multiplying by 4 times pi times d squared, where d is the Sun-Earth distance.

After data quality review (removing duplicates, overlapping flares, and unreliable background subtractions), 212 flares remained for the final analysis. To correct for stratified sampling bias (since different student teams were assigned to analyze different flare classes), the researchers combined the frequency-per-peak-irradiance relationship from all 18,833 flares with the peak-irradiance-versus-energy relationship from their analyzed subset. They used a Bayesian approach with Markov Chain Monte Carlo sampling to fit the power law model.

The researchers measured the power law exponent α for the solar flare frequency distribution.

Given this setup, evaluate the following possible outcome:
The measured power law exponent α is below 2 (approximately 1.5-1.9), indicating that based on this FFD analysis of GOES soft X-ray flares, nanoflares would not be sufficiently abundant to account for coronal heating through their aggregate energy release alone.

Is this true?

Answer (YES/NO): YES